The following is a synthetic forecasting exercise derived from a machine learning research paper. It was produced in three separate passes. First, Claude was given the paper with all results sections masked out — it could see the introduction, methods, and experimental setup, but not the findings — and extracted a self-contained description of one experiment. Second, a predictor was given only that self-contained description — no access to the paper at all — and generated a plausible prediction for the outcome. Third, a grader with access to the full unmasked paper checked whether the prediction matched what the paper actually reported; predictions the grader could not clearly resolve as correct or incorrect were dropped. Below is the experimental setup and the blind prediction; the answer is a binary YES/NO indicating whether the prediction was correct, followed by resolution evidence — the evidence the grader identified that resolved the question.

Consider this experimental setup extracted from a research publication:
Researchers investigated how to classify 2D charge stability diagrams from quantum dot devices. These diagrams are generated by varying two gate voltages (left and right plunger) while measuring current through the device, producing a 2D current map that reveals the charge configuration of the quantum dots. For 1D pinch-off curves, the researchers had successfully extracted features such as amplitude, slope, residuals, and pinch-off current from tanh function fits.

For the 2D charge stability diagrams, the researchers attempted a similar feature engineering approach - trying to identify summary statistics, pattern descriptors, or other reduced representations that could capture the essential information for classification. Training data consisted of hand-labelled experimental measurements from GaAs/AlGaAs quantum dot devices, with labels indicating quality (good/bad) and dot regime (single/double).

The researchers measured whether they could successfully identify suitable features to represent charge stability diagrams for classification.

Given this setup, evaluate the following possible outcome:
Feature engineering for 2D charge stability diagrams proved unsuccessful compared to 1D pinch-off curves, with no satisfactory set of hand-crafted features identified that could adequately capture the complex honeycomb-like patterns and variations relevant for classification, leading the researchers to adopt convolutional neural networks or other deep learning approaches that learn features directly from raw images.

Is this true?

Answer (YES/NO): NO